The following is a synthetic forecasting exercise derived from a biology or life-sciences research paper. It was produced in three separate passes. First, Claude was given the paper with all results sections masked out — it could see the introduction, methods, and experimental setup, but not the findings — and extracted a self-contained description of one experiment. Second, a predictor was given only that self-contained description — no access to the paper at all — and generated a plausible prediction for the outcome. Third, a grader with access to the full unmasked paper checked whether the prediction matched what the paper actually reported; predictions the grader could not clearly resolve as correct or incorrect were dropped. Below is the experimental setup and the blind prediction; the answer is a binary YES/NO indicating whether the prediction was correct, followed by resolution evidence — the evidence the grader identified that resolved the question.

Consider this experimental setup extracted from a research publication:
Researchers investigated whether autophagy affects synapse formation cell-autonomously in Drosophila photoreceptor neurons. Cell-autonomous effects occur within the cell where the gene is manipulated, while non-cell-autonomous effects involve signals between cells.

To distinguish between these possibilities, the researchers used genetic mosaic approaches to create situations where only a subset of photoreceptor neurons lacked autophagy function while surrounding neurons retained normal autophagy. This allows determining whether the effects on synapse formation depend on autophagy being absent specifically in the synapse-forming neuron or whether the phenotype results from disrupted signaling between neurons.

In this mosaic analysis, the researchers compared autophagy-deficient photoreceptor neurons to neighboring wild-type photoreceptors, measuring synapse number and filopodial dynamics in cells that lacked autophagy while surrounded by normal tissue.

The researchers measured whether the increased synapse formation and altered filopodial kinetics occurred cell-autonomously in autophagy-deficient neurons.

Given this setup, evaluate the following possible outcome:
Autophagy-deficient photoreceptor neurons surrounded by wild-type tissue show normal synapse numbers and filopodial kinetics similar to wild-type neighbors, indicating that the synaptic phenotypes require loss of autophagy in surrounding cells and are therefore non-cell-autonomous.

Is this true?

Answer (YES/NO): NO